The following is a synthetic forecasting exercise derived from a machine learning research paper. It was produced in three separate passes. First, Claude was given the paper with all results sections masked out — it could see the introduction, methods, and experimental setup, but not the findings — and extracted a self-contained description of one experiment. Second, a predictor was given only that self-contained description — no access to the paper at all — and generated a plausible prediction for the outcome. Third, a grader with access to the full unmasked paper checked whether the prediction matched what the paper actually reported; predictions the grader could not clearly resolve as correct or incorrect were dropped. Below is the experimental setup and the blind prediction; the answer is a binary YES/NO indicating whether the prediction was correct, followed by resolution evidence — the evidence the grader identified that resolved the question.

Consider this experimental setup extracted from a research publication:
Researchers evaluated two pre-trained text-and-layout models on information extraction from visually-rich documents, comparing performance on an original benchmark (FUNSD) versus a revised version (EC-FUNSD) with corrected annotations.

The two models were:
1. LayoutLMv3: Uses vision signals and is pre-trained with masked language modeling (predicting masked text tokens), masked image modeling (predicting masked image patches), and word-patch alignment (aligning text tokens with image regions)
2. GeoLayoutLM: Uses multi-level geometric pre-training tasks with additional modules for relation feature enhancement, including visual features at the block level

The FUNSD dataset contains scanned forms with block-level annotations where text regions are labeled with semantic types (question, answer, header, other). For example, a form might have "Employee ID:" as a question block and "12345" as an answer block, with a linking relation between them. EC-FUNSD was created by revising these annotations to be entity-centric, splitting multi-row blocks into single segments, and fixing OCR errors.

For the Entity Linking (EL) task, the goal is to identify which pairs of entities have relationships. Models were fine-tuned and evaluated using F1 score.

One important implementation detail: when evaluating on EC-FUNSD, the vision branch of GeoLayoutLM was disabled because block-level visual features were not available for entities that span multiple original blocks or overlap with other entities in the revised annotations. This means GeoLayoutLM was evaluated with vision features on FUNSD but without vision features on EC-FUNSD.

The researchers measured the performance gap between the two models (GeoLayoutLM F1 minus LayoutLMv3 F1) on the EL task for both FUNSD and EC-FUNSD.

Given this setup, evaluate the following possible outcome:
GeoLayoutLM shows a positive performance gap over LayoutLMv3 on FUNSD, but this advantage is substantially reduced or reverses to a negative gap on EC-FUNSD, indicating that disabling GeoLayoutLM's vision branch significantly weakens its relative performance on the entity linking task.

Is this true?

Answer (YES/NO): NO